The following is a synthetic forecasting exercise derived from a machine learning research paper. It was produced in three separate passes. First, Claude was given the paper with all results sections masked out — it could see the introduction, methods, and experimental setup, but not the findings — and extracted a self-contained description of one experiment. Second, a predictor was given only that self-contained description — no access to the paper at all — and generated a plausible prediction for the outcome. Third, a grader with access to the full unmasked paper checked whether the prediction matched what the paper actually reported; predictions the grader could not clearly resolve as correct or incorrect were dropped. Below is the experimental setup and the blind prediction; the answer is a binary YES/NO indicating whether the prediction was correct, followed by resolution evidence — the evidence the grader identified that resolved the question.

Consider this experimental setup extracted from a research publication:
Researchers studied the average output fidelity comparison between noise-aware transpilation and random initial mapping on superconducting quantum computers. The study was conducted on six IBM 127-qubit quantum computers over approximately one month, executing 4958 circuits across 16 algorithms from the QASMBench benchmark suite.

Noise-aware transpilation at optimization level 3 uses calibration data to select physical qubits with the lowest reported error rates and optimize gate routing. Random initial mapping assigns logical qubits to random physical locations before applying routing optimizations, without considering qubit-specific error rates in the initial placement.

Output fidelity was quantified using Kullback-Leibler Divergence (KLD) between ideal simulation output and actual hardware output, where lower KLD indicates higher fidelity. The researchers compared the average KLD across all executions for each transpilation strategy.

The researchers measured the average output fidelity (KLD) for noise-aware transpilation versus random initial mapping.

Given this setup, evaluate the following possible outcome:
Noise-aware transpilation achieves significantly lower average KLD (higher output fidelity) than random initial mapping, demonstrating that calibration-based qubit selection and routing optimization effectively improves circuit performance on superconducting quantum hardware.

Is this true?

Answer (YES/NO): NO